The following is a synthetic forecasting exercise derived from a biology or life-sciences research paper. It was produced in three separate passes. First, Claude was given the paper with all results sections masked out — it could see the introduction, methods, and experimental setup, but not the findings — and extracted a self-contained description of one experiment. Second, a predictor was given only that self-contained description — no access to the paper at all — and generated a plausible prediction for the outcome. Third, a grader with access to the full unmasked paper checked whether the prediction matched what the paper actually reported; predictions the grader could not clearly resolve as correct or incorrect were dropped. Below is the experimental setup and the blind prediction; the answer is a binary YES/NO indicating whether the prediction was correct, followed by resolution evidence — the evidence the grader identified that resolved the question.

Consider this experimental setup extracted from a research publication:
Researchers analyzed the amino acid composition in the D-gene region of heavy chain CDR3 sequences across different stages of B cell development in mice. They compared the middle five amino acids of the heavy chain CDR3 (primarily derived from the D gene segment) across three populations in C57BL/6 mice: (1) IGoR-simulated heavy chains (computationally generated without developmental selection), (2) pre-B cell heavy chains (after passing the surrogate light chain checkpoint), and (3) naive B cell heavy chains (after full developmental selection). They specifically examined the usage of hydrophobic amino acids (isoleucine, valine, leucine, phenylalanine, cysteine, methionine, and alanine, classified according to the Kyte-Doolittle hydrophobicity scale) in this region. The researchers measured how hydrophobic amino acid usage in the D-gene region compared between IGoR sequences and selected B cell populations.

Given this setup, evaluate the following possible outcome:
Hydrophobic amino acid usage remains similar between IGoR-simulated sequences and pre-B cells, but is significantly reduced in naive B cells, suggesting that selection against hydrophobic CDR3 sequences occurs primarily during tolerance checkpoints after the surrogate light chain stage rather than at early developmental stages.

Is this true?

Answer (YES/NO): NO